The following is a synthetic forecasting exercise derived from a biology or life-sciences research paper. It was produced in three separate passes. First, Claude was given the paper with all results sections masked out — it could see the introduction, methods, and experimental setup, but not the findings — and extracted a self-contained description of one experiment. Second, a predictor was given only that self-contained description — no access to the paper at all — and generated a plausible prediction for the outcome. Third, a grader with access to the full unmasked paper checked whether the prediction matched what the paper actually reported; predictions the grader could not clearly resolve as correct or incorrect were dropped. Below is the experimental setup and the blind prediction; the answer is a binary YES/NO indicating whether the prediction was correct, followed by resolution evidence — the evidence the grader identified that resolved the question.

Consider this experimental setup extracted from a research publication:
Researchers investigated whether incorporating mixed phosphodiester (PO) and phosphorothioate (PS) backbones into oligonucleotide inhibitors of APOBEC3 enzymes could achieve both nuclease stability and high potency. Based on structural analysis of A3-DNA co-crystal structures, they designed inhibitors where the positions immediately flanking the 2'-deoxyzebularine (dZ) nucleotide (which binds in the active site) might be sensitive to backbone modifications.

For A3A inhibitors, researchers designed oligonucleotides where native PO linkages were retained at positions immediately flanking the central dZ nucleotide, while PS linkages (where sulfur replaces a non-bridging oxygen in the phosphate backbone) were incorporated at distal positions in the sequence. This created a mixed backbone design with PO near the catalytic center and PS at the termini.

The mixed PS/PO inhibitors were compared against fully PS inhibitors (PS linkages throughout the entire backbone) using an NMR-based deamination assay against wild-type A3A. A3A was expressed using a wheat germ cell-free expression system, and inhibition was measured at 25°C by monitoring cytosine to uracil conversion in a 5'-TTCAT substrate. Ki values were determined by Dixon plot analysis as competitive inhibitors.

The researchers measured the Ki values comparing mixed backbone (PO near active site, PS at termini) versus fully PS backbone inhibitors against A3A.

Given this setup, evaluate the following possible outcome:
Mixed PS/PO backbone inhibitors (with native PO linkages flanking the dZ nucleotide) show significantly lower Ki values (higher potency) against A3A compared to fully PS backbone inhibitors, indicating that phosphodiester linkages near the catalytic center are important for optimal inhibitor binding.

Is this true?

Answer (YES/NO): YES